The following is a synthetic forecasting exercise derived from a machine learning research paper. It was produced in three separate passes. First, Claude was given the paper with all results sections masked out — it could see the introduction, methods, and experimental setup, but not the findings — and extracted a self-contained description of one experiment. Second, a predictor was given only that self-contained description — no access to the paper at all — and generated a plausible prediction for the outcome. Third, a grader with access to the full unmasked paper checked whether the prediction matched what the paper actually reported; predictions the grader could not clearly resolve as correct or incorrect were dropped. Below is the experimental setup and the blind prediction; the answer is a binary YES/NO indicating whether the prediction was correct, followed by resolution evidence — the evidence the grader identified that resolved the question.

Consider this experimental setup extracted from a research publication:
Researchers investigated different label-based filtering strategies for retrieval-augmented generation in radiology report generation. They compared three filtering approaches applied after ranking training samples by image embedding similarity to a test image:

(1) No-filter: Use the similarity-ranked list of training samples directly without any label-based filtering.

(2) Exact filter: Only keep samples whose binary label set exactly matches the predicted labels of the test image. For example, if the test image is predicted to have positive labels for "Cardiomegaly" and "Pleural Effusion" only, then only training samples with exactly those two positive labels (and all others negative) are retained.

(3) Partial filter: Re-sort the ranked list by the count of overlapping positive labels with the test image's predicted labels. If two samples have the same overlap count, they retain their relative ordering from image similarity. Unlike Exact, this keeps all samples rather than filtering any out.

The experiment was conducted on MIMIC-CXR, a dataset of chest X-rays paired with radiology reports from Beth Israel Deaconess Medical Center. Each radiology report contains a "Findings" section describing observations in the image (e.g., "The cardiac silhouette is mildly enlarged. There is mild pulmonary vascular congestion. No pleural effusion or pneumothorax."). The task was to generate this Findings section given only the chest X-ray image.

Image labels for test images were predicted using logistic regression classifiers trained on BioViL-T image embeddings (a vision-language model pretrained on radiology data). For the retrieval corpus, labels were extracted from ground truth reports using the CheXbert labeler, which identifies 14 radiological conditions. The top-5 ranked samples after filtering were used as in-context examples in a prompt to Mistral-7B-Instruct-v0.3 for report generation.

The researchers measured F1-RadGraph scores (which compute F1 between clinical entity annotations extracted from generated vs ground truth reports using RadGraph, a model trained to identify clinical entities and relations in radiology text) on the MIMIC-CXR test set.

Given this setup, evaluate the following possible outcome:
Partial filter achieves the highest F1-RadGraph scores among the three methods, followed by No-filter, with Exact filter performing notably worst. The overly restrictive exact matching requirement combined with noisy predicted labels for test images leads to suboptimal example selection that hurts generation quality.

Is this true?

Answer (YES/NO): NO